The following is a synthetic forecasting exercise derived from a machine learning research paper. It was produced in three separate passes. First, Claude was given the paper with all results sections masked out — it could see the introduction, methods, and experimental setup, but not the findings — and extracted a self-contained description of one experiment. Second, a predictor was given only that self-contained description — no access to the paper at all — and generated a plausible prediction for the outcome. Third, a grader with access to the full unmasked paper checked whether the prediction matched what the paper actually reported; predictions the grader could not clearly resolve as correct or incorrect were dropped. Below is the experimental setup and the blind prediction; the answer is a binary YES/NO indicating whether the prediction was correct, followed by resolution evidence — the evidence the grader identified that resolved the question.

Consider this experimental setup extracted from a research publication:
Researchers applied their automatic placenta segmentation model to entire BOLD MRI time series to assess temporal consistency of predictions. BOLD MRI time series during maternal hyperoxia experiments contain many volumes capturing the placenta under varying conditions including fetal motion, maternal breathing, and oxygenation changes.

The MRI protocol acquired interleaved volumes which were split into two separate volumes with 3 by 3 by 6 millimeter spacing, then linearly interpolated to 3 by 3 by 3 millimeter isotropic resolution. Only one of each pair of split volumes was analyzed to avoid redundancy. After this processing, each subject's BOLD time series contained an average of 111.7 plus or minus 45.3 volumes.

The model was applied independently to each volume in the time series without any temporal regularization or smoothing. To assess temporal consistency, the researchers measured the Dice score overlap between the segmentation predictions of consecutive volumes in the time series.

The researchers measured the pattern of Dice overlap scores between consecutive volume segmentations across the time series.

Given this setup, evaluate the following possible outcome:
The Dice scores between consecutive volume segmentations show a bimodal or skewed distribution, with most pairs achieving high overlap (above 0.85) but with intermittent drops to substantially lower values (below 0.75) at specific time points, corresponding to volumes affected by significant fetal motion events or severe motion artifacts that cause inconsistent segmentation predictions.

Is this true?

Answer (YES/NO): NO